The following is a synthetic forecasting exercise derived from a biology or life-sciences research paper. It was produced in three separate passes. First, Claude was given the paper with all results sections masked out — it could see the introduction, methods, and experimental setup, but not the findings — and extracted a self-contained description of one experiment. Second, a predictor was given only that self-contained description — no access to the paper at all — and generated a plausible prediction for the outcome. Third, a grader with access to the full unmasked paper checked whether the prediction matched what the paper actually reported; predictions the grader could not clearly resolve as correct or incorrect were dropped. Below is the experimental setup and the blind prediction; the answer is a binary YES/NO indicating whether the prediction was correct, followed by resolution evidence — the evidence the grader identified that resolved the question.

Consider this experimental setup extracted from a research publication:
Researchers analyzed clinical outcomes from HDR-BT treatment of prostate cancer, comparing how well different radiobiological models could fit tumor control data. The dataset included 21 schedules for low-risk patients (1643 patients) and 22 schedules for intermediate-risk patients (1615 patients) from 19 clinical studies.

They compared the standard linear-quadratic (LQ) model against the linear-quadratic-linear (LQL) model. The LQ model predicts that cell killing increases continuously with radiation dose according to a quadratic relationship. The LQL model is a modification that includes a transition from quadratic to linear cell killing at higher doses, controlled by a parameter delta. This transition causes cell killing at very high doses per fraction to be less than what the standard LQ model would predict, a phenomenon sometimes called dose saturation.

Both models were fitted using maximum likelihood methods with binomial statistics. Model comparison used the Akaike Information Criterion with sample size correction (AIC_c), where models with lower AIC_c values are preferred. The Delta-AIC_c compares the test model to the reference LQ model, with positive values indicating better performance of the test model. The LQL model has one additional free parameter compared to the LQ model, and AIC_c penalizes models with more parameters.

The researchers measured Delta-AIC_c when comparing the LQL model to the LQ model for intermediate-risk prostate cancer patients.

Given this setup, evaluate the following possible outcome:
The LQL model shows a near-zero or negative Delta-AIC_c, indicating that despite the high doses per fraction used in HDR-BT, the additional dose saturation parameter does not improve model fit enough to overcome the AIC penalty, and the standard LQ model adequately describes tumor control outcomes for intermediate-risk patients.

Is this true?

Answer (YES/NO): NO